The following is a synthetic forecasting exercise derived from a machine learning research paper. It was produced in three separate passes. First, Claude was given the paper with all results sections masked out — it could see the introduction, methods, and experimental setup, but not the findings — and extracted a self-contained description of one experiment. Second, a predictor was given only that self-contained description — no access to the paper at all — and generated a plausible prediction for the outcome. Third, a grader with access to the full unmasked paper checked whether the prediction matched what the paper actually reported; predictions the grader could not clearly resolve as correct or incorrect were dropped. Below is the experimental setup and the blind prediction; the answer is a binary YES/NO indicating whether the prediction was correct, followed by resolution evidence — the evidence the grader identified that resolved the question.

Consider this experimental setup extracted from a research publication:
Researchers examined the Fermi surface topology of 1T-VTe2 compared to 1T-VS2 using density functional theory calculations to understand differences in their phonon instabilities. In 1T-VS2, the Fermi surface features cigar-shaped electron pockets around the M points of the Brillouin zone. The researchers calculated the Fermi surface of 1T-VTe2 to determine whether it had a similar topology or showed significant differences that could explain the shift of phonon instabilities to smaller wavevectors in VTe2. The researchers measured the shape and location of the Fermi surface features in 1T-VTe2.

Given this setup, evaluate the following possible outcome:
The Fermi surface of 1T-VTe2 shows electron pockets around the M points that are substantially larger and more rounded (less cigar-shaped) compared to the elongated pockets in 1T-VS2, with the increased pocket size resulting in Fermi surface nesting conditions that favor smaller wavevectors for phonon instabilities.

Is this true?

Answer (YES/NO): NO